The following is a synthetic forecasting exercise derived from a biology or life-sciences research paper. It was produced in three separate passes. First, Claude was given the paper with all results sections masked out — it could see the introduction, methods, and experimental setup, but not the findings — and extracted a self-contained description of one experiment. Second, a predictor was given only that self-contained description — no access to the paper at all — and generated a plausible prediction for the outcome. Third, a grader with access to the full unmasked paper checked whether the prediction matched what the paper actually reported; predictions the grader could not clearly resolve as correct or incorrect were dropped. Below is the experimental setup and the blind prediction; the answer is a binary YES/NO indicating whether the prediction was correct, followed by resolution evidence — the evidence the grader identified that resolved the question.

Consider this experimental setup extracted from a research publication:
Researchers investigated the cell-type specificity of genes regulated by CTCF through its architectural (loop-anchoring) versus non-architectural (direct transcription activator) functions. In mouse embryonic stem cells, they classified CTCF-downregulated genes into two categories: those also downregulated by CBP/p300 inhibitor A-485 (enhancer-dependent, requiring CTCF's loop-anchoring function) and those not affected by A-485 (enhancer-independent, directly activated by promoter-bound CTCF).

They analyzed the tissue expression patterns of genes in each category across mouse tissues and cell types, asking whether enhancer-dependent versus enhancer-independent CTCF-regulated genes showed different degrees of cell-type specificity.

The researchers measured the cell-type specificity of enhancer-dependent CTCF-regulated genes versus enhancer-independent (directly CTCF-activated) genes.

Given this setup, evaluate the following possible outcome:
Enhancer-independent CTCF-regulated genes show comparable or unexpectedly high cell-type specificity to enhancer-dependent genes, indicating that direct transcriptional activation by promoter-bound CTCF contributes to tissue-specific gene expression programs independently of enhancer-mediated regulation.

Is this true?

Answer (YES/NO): NO